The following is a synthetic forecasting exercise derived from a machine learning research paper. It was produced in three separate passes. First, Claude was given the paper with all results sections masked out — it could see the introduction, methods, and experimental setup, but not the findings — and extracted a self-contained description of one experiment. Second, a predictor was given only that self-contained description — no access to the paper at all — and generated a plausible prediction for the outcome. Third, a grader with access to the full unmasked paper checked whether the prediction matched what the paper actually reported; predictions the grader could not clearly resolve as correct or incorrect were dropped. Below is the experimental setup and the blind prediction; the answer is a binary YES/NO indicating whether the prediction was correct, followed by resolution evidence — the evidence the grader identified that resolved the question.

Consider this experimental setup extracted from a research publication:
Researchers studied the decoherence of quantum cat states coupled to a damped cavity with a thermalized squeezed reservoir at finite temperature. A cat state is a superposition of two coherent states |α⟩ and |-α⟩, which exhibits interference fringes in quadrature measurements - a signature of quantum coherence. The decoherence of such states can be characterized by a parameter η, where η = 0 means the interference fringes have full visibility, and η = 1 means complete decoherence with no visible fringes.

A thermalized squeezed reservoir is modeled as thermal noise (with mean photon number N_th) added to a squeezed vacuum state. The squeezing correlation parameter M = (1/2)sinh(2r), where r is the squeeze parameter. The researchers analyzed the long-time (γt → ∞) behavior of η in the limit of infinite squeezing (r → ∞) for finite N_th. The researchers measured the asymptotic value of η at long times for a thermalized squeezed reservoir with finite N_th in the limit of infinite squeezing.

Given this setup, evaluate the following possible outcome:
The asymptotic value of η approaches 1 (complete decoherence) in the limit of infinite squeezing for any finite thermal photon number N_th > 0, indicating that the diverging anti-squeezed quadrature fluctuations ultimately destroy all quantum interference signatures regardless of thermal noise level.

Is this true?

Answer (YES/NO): NO